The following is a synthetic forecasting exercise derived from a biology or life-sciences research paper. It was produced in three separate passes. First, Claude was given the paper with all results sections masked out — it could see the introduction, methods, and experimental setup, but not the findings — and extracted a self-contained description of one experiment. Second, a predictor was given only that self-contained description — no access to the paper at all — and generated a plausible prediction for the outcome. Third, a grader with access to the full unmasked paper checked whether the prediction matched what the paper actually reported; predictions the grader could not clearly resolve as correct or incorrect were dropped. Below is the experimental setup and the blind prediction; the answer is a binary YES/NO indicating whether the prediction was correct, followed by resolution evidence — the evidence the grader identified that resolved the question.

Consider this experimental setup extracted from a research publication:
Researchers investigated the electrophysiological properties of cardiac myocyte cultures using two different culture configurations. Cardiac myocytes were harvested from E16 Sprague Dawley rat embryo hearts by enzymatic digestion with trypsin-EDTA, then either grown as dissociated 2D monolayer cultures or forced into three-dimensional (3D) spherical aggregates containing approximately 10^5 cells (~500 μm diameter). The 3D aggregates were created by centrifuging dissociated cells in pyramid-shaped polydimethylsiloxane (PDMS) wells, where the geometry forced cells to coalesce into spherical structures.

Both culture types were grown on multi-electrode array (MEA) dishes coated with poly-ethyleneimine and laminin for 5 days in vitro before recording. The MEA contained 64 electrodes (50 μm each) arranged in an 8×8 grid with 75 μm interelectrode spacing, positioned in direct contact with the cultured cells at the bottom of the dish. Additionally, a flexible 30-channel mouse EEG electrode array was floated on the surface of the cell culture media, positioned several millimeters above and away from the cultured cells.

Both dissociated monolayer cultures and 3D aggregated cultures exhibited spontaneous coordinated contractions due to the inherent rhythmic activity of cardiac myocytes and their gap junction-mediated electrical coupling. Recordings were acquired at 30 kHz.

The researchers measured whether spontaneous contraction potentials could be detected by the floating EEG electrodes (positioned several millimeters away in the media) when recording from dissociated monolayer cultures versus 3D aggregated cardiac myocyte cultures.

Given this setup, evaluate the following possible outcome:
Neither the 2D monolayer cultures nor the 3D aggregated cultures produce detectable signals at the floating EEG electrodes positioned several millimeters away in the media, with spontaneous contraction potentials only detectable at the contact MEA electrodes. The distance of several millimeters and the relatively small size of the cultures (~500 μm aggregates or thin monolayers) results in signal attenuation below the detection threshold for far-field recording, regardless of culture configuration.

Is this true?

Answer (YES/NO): NO